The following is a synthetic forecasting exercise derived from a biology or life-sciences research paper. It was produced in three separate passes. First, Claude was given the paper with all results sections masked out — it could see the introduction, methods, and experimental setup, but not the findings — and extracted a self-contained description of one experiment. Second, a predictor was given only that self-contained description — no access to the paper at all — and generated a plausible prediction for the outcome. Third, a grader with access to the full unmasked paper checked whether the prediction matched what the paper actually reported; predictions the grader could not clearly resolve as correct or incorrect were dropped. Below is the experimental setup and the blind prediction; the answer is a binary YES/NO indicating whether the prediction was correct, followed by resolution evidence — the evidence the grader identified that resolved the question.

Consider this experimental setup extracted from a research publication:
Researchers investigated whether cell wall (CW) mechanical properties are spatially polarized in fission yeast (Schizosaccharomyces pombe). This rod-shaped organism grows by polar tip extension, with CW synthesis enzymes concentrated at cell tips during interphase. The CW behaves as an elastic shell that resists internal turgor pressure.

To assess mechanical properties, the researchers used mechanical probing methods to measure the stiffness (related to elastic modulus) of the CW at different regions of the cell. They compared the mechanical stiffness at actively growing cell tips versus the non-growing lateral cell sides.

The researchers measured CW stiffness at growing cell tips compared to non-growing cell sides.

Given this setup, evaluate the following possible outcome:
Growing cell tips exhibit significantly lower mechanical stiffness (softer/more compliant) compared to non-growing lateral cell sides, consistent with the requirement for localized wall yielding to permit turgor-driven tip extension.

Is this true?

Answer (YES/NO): YES